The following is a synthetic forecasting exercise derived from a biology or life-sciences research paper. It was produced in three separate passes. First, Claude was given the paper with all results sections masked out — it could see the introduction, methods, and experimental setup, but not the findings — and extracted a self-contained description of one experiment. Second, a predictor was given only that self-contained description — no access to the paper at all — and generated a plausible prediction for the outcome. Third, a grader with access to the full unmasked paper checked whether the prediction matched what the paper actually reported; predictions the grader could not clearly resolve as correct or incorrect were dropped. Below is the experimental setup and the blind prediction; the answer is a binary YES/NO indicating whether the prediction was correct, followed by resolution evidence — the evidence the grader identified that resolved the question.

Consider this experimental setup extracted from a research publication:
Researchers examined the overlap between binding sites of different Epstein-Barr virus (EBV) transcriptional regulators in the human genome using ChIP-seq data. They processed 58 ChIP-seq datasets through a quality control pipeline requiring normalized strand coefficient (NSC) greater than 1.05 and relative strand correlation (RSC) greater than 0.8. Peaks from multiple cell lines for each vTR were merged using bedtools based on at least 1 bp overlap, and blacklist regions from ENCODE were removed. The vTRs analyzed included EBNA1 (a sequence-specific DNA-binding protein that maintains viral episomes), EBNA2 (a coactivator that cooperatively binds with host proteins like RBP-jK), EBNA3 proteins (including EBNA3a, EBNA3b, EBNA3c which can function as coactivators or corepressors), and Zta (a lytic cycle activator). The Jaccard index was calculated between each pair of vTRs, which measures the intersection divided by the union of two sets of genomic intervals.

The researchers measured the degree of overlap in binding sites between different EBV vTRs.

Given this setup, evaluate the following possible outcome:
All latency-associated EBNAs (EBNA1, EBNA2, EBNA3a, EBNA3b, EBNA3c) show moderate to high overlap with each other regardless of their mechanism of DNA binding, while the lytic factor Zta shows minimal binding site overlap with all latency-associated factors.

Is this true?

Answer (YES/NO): NO